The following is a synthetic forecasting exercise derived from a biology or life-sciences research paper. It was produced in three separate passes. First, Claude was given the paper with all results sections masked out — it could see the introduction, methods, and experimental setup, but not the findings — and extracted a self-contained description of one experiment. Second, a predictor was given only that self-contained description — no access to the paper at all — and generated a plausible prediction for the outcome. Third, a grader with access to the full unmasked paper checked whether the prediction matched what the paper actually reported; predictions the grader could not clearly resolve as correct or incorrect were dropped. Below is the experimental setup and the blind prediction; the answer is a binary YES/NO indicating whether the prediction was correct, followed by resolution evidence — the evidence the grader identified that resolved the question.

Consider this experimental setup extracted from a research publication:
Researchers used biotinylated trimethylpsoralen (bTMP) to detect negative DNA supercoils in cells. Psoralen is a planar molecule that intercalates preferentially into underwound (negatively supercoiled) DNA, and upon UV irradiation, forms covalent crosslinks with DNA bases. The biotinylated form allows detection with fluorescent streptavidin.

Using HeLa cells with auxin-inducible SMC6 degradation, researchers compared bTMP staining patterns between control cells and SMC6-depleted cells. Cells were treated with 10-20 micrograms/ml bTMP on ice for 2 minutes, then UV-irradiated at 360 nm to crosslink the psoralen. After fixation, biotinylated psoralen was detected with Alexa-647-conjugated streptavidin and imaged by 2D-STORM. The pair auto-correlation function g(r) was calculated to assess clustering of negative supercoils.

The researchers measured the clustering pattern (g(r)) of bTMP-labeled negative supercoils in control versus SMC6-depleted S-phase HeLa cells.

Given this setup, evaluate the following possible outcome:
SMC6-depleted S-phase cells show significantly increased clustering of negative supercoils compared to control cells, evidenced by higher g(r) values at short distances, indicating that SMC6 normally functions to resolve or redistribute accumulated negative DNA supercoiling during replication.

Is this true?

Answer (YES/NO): NO